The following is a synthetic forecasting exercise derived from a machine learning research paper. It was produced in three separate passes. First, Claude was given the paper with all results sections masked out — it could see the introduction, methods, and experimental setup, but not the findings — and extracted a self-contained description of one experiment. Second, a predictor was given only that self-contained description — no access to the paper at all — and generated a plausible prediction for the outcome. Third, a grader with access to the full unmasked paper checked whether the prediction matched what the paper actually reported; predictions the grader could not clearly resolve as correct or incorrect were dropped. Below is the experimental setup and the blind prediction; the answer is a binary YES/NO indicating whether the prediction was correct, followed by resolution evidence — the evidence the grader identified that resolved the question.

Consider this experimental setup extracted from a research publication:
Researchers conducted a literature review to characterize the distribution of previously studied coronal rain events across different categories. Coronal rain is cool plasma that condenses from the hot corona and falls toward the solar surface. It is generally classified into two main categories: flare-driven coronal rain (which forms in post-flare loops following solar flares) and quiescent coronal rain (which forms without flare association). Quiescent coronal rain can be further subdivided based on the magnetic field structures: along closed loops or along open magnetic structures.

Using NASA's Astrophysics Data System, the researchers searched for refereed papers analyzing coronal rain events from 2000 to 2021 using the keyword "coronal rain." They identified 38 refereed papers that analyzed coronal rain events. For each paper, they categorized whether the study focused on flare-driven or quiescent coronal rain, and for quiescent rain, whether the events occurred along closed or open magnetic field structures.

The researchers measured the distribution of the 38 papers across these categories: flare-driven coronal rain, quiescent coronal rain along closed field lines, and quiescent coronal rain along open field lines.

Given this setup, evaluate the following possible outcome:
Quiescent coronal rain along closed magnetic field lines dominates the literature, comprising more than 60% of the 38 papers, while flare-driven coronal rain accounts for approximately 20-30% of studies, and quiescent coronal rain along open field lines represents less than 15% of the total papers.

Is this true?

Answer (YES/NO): NO